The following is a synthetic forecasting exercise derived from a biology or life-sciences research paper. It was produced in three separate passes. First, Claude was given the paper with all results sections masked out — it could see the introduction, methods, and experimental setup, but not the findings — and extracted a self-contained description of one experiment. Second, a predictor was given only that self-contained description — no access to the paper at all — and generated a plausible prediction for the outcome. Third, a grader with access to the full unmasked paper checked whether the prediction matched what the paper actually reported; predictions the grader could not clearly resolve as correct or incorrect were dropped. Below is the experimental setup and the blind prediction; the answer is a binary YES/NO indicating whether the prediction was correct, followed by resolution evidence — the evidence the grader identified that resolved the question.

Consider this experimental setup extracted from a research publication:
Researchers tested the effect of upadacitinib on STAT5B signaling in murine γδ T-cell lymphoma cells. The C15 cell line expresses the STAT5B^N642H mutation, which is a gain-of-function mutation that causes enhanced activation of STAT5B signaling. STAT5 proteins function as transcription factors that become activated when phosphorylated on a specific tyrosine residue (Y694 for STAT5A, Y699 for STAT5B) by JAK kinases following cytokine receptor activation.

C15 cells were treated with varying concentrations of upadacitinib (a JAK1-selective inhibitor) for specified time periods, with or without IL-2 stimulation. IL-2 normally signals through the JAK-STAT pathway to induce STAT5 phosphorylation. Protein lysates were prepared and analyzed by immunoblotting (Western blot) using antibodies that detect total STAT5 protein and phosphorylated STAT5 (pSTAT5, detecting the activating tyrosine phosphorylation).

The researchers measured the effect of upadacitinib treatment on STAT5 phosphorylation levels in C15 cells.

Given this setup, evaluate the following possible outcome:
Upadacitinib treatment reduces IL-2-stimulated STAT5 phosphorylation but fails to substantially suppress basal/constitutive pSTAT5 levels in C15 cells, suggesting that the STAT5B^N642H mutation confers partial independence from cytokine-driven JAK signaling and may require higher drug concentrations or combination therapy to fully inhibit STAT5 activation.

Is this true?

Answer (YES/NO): NO